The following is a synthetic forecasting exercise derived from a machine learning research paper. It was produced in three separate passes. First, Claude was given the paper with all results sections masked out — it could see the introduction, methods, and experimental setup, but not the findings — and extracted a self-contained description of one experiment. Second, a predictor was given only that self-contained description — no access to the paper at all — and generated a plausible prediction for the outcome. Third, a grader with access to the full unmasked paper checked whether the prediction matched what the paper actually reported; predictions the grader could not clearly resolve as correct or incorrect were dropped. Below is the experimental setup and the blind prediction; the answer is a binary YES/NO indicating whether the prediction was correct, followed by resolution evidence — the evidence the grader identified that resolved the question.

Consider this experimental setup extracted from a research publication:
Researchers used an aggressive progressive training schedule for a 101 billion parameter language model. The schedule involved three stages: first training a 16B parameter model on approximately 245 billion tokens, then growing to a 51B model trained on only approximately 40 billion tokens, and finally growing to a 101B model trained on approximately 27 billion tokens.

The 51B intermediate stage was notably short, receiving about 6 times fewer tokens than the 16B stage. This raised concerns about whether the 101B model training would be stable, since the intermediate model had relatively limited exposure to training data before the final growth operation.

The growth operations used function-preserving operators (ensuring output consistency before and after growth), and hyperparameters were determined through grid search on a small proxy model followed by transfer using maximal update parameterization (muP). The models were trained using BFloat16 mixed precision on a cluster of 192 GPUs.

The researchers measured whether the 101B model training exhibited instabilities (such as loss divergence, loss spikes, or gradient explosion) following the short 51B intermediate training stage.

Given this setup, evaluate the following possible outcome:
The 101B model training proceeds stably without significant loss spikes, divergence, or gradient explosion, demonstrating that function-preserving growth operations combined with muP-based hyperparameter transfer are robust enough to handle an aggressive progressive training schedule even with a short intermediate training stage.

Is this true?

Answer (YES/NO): YES